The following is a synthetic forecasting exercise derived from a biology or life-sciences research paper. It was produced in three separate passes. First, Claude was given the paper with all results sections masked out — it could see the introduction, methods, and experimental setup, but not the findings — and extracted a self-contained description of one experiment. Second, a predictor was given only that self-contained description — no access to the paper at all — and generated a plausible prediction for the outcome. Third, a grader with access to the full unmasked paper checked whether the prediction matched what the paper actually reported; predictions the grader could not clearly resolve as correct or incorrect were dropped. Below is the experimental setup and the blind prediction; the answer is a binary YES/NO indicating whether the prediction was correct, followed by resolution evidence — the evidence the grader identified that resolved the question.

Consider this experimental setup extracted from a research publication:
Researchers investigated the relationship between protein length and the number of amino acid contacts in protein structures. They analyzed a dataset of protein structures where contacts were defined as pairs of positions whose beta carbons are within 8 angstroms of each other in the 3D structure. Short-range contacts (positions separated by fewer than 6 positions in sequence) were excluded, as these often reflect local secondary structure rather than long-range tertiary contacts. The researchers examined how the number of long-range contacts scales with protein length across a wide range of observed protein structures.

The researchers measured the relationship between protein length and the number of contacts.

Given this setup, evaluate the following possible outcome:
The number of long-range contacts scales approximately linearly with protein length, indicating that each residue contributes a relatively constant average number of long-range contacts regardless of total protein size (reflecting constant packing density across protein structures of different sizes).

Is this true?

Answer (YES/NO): YES